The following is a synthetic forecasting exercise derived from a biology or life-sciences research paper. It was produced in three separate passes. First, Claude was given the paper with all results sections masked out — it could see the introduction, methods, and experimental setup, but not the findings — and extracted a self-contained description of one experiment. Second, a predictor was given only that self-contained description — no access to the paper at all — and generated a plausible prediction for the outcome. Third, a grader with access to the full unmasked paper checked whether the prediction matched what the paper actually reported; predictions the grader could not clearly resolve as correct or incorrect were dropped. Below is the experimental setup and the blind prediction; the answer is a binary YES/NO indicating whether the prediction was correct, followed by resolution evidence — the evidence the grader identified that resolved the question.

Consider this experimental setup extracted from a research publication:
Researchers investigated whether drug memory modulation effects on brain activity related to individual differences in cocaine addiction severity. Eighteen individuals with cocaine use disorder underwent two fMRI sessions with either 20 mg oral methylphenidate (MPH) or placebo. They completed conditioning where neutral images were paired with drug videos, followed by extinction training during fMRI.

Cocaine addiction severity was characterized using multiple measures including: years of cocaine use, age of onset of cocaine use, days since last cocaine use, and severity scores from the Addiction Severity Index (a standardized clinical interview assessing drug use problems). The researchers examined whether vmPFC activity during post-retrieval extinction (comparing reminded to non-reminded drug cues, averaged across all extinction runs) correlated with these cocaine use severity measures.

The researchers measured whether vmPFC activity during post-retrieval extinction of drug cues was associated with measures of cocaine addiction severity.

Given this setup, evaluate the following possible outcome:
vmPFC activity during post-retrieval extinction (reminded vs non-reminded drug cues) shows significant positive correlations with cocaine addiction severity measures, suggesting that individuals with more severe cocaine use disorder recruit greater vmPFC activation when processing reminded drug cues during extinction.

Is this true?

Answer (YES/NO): NO